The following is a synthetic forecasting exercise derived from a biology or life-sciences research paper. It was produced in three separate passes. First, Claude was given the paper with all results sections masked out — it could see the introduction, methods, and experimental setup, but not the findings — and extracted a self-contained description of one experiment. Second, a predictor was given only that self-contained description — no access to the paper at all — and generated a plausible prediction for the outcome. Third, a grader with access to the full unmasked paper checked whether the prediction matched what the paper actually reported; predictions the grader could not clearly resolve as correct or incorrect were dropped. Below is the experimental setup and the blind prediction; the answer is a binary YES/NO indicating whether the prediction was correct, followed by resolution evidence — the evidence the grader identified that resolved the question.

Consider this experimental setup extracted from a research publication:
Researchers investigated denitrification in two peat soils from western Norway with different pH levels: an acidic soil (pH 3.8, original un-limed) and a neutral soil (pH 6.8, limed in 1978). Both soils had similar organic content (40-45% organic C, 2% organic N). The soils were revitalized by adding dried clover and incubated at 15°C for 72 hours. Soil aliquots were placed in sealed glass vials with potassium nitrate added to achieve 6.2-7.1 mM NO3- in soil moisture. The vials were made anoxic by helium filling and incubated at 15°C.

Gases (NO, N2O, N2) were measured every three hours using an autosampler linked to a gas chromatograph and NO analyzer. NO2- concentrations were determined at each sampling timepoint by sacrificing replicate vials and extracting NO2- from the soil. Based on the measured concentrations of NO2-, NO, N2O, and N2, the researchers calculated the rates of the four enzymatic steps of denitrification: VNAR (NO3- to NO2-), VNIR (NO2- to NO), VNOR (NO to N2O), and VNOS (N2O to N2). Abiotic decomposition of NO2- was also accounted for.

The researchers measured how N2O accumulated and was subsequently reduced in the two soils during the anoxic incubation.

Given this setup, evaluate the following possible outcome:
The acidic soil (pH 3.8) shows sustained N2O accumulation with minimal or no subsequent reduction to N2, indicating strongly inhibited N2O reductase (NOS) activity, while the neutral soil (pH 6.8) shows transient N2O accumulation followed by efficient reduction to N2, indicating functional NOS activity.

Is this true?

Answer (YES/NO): NO